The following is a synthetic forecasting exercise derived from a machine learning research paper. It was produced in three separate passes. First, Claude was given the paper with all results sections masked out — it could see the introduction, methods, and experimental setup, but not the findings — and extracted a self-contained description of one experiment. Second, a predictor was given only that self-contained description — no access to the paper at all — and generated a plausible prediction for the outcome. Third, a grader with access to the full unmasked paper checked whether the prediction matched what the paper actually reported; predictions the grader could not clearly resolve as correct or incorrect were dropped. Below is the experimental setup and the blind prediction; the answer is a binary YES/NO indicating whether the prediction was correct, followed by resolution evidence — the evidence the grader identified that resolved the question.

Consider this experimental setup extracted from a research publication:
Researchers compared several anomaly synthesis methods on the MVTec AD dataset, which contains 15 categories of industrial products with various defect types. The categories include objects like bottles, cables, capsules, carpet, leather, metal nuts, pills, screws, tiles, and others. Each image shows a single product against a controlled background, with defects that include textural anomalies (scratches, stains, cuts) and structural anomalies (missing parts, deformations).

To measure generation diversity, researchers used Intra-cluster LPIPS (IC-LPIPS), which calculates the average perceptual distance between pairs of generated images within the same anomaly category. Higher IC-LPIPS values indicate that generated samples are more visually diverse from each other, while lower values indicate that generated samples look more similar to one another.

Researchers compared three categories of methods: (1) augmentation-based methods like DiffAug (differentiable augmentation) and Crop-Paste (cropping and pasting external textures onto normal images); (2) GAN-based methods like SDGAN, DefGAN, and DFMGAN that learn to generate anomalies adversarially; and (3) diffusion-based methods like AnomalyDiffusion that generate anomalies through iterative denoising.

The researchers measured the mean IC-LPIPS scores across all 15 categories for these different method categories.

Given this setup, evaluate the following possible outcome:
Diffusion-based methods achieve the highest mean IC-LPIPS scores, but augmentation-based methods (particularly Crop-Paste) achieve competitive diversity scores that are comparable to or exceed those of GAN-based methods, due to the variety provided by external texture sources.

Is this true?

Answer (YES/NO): NO